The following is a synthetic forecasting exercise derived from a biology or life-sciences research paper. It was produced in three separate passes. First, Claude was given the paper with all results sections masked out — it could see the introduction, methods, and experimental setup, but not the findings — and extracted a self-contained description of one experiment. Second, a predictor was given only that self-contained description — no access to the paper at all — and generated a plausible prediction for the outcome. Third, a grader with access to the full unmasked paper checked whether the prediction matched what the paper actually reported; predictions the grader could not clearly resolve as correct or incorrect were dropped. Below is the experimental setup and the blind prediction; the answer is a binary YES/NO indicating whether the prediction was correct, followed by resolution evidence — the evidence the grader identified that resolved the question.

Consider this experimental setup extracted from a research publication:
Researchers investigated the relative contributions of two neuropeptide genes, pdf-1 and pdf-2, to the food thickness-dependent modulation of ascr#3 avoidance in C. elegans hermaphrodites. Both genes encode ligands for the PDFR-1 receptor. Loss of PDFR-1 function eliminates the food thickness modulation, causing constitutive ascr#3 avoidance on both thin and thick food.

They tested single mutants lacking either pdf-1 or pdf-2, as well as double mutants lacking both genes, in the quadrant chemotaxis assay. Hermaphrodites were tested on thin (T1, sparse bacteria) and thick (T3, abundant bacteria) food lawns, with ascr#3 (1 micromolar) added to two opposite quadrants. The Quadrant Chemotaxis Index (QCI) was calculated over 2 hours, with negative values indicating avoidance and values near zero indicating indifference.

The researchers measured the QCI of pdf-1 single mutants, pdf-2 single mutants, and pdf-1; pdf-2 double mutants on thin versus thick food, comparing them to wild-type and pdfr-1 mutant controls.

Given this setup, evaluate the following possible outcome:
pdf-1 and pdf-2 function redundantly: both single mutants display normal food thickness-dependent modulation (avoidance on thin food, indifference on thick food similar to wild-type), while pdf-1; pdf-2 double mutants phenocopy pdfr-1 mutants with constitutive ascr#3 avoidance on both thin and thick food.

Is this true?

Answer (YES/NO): NO